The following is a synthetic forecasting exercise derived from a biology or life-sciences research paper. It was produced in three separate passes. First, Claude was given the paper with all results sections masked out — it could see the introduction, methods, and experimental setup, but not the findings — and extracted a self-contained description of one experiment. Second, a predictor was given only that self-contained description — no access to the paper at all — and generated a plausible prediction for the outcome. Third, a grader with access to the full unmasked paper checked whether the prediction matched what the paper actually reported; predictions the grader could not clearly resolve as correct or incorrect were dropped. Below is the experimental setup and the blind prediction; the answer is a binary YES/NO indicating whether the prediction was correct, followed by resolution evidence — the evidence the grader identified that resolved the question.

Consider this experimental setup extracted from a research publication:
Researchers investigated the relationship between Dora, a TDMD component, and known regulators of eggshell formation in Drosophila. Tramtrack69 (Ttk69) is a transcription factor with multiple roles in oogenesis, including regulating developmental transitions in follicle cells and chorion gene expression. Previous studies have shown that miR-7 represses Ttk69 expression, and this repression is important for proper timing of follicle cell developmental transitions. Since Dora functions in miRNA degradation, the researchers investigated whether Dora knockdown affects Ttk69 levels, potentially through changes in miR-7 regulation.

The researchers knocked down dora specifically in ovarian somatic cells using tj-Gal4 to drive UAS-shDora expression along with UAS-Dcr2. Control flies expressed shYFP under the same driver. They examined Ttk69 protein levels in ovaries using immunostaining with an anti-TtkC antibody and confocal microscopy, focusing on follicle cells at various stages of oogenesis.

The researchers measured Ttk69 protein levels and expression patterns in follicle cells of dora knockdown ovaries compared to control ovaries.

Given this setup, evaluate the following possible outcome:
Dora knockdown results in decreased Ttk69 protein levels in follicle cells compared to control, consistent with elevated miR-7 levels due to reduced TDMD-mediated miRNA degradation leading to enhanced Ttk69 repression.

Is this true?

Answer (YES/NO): NO